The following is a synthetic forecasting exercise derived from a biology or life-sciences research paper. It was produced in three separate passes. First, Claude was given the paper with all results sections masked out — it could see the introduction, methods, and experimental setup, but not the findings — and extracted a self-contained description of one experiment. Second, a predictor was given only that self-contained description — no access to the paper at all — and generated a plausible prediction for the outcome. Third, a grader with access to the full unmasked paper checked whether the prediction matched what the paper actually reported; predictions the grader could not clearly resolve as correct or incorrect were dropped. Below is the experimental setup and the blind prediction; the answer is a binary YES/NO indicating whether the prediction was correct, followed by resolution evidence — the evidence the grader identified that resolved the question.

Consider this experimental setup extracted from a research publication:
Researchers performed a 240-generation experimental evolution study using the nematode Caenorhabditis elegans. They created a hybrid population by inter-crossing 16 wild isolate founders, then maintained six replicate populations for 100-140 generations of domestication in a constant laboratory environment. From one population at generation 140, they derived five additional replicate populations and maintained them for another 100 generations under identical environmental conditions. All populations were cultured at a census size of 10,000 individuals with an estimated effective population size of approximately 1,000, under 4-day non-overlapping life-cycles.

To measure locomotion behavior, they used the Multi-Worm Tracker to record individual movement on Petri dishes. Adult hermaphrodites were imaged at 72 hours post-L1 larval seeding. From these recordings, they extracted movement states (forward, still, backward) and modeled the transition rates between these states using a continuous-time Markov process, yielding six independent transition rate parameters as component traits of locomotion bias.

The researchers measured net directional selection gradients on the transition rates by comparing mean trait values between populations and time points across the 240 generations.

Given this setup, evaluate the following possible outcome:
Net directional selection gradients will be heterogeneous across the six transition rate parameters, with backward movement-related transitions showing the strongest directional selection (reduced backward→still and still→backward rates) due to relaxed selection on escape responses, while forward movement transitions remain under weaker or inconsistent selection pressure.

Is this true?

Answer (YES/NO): NO